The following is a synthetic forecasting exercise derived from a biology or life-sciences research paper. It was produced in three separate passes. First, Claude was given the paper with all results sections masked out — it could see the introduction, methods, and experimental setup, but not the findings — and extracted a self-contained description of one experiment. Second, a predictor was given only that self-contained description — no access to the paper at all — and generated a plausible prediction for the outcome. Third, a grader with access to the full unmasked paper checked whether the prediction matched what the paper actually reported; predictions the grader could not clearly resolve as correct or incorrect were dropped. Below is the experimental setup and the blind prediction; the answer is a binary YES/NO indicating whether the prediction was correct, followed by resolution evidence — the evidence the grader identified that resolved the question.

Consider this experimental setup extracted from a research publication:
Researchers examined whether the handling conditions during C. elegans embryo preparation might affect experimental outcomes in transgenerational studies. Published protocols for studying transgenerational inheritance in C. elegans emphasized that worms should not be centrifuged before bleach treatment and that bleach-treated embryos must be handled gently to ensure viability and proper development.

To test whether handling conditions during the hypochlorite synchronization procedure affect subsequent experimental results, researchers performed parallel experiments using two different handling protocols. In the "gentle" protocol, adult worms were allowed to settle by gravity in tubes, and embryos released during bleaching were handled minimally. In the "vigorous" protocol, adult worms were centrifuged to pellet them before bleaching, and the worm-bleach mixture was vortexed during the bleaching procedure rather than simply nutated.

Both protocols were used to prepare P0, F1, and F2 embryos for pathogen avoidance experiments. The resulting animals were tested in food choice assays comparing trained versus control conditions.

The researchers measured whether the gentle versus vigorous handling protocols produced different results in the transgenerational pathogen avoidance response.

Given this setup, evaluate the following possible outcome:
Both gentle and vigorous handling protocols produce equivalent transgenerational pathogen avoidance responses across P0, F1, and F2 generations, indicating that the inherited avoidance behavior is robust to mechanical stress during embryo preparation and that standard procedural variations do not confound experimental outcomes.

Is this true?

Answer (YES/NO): YES